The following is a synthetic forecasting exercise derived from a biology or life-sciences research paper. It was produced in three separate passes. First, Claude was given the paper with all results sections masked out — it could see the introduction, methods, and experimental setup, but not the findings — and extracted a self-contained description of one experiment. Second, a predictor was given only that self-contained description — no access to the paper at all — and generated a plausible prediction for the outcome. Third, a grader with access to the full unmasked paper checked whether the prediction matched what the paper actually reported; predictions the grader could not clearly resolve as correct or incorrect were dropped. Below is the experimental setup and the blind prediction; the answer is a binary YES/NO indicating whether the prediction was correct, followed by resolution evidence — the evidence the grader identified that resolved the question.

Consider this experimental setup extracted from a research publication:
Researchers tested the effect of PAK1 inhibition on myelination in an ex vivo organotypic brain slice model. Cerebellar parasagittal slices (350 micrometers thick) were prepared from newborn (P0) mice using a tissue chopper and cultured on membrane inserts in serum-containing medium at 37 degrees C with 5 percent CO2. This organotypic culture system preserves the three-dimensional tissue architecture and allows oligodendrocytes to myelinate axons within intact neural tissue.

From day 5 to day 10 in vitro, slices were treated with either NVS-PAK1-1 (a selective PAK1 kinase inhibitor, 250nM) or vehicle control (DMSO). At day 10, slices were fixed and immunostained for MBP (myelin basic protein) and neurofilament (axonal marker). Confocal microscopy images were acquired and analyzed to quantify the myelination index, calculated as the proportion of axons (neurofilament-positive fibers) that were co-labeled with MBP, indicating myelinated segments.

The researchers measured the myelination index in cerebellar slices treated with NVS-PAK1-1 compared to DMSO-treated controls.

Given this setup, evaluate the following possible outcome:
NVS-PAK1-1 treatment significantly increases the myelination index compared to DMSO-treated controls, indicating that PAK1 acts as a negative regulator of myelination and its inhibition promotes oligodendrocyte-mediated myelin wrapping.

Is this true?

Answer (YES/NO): YES